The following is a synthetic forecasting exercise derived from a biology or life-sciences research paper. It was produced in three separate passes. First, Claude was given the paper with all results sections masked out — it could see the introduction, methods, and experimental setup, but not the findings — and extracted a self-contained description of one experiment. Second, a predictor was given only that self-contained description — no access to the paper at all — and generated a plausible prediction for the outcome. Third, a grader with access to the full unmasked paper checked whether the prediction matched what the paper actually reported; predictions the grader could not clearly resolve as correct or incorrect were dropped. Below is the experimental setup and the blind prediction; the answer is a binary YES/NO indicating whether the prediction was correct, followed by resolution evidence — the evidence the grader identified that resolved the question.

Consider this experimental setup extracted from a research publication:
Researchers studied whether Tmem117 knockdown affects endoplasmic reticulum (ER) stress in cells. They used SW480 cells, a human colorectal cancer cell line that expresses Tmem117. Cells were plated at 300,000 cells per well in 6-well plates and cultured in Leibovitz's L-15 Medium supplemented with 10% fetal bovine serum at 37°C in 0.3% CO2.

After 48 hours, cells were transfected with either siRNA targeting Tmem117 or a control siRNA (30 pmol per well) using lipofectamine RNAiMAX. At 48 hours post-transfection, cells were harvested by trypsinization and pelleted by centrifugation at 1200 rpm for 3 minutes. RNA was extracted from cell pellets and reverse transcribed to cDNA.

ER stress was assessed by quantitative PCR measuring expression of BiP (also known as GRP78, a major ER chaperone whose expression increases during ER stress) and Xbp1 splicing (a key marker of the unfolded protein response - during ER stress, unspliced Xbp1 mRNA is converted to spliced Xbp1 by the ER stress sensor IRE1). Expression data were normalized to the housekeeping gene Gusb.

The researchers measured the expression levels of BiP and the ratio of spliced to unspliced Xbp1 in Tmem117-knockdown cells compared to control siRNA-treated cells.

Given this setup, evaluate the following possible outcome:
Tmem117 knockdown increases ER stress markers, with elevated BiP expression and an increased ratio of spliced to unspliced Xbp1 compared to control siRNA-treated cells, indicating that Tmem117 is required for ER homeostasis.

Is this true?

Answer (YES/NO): YES